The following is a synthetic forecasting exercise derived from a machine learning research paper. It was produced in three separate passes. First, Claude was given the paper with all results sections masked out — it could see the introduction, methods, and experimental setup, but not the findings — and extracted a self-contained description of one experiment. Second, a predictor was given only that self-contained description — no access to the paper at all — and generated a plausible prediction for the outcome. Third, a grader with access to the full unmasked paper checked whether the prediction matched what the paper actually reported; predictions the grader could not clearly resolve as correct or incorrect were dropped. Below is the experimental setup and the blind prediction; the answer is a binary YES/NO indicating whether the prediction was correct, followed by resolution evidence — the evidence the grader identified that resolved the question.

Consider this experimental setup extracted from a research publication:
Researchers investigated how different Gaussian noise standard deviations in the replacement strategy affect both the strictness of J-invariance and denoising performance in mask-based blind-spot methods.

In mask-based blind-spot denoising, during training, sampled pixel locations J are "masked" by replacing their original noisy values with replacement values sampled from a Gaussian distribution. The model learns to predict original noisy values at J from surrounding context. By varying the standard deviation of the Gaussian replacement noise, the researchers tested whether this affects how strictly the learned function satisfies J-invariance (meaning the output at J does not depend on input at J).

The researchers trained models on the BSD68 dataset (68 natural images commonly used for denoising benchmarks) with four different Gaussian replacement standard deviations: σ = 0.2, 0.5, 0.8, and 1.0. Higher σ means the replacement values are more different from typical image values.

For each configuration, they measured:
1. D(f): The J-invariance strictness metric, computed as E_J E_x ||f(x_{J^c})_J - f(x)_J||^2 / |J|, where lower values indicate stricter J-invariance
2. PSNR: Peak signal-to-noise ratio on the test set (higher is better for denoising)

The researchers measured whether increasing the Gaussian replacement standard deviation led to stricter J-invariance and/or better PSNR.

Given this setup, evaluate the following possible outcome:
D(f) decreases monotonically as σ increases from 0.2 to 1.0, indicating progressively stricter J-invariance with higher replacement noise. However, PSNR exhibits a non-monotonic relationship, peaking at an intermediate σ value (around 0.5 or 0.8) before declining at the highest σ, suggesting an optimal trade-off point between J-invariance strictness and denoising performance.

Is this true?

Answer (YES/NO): NO